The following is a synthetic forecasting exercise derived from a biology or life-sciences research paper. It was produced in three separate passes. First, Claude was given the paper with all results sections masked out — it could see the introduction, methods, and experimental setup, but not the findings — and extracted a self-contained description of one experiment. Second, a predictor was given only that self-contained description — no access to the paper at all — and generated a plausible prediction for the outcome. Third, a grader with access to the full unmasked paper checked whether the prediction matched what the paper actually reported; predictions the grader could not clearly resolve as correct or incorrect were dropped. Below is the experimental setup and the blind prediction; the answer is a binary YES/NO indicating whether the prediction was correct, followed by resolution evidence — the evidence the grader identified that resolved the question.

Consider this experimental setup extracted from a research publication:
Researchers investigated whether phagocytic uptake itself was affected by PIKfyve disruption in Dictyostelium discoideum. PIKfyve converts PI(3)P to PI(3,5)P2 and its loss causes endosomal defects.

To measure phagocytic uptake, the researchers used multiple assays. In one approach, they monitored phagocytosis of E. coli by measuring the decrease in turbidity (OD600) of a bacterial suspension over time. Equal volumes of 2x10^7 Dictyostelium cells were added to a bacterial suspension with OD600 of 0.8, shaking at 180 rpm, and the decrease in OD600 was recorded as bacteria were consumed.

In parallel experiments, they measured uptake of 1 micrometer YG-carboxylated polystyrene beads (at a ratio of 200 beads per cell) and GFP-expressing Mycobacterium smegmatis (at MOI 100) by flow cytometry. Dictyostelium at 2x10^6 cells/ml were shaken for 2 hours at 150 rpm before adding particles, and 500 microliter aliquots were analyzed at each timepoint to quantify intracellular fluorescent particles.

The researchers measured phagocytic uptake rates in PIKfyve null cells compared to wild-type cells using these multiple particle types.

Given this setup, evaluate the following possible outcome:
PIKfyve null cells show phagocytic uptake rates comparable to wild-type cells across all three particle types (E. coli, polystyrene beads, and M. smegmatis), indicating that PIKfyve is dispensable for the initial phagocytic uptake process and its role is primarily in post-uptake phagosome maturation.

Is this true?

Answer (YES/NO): YES